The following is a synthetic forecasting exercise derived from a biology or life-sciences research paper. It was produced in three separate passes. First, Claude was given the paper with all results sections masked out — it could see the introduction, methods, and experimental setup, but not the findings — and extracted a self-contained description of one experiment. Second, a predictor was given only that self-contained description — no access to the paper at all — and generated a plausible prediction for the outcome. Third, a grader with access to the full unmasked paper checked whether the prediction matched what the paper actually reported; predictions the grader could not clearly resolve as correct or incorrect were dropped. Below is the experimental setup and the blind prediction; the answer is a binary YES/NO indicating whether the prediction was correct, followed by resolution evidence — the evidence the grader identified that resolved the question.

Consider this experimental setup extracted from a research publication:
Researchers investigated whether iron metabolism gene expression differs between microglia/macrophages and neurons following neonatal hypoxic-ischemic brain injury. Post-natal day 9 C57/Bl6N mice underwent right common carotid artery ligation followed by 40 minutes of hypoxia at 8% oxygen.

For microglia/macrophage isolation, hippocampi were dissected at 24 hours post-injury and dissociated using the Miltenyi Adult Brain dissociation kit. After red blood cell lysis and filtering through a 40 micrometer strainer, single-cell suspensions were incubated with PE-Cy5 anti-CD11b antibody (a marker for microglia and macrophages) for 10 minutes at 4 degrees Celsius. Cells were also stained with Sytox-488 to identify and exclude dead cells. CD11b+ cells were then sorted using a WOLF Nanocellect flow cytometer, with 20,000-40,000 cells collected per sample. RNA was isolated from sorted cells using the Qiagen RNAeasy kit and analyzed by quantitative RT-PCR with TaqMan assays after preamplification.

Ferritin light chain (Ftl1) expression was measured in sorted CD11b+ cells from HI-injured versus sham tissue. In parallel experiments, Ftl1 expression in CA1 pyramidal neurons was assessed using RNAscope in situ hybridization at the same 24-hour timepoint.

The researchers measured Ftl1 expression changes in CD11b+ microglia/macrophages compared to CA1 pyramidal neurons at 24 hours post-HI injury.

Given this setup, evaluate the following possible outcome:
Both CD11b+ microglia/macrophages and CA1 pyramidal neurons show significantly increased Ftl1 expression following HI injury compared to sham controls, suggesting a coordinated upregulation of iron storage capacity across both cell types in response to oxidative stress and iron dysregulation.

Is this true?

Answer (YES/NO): YES